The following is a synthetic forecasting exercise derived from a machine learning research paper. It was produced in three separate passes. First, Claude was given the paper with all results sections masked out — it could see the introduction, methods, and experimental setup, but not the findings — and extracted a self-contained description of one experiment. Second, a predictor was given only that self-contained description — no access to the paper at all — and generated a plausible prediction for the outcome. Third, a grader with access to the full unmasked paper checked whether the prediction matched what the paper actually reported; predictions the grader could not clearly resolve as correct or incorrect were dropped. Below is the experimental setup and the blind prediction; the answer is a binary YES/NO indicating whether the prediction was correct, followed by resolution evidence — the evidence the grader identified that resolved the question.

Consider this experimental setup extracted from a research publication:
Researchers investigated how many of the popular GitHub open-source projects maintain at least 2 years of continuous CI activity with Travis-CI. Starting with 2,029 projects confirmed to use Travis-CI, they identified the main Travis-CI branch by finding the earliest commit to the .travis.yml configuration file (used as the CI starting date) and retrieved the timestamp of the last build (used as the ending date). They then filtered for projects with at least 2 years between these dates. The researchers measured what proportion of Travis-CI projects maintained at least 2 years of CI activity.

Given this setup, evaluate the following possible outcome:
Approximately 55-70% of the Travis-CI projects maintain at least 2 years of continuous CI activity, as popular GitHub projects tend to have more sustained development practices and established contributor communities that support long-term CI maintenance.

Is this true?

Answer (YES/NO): NO